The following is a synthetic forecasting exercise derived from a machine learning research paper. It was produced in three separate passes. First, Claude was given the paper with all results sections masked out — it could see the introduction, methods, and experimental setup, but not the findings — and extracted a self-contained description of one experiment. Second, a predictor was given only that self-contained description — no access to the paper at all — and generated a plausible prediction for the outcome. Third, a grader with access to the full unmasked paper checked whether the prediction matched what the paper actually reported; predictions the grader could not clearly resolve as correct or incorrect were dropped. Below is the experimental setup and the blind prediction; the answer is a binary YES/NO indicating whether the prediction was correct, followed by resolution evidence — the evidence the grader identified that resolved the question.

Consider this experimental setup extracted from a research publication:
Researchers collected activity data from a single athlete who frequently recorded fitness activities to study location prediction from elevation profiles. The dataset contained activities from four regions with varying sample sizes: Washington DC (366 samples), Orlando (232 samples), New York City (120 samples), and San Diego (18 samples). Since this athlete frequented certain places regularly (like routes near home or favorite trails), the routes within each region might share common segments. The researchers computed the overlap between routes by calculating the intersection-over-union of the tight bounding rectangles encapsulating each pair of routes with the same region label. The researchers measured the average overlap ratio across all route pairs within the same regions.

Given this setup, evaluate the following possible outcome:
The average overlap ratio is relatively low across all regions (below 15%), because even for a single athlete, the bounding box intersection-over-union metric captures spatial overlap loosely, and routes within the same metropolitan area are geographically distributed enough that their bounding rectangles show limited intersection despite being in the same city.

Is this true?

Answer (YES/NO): NO